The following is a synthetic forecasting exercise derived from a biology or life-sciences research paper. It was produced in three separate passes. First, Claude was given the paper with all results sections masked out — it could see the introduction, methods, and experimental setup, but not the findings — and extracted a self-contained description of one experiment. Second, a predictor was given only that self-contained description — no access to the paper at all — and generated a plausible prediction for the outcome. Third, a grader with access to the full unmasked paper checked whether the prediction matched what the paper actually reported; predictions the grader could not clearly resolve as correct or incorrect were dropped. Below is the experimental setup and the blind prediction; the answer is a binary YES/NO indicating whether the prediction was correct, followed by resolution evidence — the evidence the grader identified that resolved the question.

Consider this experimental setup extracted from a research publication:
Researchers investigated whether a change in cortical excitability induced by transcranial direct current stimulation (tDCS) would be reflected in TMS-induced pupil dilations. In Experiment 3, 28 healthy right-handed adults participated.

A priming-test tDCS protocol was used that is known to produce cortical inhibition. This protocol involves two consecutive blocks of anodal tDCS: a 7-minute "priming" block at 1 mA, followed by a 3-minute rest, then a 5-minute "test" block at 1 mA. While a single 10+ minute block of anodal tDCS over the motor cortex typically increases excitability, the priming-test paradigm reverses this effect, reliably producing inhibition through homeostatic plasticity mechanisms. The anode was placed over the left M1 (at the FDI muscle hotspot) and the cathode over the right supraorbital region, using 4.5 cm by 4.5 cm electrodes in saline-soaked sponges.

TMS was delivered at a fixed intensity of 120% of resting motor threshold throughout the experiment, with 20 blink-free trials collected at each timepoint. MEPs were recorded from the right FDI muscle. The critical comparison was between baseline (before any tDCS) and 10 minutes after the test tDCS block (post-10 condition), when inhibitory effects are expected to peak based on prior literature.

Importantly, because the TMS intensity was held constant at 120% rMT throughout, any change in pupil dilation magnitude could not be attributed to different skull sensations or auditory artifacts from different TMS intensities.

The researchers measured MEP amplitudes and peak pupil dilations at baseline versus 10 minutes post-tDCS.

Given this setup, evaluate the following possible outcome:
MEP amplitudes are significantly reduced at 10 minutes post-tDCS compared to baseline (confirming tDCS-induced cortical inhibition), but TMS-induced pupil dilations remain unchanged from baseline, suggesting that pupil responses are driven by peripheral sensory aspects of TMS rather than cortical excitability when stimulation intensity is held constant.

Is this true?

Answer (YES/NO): NO